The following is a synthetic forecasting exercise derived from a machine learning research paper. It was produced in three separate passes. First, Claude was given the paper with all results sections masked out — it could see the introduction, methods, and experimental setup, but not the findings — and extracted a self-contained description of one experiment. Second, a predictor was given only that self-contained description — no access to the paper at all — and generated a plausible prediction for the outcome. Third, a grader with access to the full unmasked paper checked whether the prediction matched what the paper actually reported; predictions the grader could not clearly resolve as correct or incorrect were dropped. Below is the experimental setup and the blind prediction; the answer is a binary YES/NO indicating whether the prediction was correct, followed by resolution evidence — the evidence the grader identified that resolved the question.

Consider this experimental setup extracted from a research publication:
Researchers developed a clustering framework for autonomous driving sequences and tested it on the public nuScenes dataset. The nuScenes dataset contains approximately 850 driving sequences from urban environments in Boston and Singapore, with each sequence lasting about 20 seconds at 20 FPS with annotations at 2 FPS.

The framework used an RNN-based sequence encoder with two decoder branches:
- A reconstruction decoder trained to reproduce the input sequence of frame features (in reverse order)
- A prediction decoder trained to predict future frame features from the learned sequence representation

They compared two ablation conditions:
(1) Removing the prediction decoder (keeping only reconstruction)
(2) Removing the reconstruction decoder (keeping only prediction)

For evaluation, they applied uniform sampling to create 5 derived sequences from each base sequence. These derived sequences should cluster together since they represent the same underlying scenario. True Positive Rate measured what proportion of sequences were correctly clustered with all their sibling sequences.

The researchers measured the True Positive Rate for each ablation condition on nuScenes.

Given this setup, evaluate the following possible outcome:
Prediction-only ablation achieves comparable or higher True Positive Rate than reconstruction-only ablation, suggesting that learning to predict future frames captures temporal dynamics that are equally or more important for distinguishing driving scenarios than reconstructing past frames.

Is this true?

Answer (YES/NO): YES